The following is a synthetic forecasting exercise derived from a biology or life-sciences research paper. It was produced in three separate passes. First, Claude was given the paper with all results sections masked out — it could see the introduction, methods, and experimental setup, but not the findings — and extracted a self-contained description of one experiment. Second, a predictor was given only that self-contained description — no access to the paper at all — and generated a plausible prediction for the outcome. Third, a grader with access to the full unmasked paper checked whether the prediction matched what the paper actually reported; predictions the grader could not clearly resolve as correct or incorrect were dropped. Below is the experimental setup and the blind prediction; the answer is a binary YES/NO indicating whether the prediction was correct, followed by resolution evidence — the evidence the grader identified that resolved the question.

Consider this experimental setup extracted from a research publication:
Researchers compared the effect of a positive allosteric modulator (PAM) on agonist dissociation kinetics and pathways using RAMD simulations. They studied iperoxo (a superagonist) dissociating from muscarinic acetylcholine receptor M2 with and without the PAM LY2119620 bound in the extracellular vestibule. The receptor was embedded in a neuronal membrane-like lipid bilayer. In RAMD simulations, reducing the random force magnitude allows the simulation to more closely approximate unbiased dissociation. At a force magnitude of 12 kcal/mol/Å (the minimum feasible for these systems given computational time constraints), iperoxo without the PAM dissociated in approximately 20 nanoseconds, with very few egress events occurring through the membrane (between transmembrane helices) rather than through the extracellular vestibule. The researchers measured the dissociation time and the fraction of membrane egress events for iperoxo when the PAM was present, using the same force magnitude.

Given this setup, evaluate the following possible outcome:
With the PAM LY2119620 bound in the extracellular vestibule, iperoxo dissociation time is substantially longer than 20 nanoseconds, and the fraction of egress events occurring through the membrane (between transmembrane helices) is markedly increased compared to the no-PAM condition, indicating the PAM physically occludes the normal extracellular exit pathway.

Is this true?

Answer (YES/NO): YES